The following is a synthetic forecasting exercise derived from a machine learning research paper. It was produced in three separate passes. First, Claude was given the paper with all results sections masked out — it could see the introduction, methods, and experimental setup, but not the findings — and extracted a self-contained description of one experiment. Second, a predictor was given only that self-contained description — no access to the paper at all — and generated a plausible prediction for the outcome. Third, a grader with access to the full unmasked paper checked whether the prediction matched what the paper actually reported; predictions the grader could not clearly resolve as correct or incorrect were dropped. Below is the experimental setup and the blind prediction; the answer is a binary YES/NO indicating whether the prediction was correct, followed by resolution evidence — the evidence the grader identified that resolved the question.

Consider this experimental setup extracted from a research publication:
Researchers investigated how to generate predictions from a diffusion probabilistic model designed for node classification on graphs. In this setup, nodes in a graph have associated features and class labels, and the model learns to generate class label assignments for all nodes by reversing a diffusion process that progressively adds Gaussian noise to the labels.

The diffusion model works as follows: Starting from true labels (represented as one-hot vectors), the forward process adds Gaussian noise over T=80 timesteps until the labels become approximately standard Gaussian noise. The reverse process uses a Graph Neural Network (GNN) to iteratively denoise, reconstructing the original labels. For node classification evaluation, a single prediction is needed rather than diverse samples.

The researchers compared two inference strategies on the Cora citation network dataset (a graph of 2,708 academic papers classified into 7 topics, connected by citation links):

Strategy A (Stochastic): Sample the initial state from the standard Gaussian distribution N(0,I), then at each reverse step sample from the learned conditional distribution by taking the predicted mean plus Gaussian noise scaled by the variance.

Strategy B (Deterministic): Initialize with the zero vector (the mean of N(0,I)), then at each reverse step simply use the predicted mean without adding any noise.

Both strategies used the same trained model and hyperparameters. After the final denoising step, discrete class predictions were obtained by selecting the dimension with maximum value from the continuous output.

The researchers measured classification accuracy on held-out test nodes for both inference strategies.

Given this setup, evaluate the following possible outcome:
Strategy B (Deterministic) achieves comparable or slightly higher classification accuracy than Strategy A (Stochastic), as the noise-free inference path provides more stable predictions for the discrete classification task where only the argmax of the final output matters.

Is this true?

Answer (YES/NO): YES